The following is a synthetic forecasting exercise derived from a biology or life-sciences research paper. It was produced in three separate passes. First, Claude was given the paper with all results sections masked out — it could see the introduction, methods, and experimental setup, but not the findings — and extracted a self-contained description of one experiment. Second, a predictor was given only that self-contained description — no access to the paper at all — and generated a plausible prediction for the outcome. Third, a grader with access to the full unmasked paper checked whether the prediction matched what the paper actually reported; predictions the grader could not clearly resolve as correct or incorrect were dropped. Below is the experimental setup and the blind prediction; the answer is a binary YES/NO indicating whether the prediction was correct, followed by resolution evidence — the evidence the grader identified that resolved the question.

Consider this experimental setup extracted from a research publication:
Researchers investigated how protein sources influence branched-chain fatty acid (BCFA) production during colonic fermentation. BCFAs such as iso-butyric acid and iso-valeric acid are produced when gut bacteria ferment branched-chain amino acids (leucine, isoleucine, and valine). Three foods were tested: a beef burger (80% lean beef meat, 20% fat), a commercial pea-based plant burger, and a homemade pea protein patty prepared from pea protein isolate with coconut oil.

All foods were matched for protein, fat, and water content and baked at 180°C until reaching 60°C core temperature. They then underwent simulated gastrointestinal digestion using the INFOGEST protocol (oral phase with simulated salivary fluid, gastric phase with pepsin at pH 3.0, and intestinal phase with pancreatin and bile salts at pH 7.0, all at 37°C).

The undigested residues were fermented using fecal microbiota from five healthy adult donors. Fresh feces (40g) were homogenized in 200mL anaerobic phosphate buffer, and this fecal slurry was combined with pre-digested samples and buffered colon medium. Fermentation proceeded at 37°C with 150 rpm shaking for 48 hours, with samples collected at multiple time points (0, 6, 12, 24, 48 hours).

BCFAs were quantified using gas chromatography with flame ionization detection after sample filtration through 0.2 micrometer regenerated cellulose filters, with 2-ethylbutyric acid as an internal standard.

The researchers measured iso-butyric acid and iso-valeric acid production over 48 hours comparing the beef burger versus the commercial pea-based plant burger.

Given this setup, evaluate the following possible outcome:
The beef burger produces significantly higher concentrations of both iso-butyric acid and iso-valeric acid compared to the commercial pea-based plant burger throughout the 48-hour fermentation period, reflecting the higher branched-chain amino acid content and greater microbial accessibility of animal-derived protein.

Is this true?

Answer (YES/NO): NO